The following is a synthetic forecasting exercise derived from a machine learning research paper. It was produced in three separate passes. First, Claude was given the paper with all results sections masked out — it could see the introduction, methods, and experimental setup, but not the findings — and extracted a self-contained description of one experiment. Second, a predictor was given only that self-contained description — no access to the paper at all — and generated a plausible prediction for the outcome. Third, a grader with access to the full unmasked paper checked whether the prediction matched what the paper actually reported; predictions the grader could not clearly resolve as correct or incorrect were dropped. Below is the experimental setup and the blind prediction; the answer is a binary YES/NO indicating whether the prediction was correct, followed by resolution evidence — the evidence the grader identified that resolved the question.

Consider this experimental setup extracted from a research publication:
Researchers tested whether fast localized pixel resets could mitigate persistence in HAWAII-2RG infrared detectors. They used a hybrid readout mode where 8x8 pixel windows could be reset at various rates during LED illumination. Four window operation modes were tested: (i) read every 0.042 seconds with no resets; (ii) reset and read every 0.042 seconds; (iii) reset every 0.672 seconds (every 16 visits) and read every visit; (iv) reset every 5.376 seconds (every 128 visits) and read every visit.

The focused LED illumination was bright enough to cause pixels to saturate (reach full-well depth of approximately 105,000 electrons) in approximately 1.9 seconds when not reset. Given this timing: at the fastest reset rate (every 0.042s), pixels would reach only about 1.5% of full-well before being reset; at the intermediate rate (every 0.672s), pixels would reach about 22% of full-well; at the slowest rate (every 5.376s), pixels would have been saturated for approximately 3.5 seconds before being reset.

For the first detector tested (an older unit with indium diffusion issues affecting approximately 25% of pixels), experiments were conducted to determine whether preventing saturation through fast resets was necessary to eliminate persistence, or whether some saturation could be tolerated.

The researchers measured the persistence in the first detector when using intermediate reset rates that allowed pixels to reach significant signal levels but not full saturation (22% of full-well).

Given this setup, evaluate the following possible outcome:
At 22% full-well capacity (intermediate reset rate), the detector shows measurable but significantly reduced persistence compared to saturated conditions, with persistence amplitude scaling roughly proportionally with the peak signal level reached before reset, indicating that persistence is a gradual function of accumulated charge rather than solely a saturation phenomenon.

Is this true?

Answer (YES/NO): NO